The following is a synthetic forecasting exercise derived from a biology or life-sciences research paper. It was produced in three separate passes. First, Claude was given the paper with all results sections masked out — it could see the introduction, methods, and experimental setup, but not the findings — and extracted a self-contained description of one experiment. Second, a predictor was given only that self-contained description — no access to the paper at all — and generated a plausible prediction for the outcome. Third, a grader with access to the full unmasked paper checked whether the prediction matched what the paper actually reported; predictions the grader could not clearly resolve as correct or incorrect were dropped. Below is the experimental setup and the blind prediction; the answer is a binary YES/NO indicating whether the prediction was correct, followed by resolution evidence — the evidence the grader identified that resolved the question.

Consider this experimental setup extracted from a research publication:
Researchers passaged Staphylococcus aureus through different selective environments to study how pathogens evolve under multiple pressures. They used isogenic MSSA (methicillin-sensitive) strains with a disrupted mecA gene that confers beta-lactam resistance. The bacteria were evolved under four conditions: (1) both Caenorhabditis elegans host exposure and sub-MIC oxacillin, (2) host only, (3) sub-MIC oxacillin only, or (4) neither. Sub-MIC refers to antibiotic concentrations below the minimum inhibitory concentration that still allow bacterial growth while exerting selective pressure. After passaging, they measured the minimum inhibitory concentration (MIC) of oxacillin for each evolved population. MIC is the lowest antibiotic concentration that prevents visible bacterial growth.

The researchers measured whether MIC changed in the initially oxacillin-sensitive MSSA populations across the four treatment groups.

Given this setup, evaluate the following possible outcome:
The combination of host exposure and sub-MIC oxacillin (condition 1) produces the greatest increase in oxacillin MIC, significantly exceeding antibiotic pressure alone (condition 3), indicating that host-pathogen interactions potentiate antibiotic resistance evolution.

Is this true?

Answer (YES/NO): YES